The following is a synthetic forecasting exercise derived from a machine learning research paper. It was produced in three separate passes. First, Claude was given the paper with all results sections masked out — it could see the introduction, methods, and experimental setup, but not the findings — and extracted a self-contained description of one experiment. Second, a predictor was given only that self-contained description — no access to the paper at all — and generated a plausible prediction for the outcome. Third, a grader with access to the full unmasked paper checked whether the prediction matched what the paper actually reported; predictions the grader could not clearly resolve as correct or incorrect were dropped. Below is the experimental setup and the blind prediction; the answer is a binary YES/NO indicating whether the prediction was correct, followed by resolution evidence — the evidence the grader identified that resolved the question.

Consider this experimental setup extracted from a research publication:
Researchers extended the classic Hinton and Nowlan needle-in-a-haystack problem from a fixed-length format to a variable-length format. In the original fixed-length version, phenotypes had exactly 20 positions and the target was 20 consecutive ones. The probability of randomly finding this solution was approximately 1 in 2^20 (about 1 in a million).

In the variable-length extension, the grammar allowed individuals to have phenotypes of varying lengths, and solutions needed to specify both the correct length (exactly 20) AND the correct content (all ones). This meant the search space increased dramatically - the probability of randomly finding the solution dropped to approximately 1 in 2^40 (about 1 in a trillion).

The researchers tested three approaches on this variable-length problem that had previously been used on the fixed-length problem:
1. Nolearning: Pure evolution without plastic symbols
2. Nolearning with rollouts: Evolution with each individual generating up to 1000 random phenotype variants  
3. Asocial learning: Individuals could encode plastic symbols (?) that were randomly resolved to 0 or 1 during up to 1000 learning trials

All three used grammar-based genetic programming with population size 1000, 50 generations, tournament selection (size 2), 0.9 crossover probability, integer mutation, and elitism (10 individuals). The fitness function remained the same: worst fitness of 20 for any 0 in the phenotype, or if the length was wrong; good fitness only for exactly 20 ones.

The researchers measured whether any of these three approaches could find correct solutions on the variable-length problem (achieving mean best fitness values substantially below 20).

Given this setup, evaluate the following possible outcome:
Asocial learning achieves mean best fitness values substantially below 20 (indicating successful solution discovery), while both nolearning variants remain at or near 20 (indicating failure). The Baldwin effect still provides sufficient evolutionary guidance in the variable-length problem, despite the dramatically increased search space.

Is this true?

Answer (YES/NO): NO